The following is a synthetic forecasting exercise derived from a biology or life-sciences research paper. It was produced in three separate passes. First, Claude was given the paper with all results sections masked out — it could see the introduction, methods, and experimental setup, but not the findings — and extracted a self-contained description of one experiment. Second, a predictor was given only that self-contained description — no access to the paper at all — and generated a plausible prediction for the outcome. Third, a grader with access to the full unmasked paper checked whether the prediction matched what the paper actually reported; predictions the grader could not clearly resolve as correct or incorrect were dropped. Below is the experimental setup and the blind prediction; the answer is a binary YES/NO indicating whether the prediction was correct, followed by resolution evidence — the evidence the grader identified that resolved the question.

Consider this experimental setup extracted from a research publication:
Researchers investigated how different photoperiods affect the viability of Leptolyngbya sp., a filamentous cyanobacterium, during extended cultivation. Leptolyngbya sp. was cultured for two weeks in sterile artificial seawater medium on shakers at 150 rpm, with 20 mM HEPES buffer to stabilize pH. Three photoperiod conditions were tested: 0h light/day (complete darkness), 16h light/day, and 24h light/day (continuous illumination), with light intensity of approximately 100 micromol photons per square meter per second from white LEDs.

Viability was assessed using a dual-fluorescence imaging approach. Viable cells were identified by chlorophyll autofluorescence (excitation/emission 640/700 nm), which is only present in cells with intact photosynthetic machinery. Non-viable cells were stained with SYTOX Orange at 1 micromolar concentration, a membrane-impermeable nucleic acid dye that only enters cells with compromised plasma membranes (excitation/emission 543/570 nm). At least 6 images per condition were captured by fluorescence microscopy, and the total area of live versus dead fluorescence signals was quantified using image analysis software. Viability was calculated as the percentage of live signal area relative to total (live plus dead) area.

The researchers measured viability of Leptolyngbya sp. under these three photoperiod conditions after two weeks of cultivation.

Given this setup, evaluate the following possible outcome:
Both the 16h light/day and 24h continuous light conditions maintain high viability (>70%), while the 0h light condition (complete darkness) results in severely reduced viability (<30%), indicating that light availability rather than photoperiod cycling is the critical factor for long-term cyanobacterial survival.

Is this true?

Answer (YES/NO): NO